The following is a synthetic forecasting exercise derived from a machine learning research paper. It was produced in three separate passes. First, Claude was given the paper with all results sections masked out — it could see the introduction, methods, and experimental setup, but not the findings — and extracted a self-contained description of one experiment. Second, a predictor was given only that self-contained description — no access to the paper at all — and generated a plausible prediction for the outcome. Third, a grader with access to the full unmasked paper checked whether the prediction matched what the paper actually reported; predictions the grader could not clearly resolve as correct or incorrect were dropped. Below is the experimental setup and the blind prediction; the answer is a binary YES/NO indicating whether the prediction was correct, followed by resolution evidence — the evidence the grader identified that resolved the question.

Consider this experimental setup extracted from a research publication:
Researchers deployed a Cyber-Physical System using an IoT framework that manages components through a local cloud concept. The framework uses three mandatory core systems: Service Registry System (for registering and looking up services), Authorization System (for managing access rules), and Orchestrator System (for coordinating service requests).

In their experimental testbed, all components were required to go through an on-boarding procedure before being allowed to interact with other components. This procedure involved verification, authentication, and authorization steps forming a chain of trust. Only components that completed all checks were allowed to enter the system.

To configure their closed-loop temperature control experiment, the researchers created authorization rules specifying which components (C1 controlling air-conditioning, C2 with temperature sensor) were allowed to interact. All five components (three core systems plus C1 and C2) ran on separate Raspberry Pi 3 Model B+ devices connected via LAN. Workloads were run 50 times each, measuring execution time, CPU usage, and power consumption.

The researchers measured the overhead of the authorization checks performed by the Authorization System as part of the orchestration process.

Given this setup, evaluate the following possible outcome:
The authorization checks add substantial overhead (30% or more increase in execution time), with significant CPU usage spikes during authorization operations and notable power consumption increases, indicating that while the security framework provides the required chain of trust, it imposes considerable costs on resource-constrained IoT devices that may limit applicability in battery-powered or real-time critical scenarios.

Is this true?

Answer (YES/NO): NO